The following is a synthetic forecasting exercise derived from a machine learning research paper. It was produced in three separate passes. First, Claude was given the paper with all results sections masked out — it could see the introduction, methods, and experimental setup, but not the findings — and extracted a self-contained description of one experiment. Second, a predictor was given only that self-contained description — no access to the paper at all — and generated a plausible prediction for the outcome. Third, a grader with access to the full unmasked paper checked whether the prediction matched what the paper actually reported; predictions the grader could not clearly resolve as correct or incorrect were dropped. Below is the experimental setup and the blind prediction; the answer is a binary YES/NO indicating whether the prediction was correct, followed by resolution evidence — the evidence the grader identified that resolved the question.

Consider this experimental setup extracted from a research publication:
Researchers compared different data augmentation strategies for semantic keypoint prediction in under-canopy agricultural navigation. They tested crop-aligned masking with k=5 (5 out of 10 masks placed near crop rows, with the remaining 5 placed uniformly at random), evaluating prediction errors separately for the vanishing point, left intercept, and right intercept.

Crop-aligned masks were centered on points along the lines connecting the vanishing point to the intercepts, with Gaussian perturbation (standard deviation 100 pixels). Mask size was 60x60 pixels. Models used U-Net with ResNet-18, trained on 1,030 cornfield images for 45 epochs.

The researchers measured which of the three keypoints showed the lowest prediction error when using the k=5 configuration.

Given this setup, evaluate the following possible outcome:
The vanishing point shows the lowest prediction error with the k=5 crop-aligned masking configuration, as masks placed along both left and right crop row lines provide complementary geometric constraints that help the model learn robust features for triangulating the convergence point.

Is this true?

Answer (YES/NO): YES